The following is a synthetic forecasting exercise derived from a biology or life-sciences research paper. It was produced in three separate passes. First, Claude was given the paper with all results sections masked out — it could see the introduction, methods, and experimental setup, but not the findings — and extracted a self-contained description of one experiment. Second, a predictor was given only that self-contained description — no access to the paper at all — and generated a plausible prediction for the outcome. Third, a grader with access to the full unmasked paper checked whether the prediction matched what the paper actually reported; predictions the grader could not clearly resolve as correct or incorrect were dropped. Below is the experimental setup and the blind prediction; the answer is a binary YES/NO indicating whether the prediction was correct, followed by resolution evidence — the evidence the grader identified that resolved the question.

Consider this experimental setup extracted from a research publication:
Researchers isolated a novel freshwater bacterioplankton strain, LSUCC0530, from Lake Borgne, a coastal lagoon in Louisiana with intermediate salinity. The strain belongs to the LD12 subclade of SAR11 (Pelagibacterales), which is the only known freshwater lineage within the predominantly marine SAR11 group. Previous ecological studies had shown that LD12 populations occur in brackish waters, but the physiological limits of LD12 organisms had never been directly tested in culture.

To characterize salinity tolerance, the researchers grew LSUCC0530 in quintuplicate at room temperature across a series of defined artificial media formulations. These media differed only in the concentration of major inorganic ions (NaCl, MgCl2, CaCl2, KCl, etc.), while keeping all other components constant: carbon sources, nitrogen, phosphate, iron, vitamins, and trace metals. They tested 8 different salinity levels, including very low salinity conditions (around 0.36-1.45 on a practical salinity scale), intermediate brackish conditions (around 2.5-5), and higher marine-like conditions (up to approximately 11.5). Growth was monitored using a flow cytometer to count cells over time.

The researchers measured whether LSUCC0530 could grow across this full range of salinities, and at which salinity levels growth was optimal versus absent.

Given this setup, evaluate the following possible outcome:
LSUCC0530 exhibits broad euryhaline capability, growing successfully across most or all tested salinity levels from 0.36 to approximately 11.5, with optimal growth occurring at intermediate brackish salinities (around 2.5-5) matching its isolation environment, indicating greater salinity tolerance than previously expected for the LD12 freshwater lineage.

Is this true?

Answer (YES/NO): NO